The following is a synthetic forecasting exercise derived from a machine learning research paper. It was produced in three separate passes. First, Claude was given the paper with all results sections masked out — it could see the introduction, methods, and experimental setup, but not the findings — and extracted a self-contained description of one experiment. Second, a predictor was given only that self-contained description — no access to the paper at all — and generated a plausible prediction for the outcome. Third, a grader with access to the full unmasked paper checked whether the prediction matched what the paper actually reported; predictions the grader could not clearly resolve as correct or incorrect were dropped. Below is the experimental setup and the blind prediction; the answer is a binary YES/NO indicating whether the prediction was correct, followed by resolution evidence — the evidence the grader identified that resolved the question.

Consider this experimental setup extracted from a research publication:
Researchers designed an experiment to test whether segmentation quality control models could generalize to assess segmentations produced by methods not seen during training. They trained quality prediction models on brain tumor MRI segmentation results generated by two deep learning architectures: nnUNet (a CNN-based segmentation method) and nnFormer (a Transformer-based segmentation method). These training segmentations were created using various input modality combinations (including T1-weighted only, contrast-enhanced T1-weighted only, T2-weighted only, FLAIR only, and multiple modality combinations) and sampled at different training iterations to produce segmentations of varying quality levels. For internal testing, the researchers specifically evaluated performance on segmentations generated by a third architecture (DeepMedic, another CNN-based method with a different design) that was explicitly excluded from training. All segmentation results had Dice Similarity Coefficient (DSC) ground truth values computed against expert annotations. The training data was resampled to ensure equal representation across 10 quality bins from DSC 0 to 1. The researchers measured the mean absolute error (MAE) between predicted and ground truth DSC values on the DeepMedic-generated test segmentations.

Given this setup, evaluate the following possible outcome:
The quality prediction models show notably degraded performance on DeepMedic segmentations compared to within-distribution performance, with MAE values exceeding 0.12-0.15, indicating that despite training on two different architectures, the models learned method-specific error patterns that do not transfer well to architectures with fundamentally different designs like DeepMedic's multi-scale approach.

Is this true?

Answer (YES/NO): NO